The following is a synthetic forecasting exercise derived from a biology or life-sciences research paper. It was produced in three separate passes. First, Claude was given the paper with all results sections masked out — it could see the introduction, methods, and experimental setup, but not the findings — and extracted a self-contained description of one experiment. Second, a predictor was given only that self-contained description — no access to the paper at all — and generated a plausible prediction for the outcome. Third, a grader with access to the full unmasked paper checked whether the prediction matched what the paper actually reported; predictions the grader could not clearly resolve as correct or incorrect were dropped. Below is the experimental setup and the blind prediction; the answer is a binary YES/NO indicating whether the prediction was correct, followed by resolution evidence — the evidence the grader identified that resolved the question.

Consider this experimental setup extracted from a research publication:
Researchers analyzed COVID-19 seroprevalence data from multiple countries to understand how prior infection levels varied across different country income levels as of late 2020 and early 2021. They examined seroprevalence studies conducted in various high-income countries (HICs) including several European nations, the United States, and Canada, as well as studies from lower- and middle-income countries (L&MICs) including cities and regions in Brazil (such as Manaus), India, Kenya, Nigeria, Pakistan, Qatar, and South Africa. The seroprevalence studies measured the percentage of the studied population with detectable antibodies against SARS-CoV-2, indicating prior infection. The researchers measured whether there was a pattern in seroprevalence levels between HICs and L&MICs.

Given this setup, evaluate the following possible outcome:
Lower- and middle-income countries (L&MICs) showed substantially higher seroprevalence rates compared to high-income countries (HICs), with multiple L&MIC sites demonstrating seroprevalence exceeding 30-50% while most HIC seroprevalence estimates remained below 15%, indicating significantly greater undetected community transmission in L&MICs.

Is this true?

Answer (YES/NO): YES